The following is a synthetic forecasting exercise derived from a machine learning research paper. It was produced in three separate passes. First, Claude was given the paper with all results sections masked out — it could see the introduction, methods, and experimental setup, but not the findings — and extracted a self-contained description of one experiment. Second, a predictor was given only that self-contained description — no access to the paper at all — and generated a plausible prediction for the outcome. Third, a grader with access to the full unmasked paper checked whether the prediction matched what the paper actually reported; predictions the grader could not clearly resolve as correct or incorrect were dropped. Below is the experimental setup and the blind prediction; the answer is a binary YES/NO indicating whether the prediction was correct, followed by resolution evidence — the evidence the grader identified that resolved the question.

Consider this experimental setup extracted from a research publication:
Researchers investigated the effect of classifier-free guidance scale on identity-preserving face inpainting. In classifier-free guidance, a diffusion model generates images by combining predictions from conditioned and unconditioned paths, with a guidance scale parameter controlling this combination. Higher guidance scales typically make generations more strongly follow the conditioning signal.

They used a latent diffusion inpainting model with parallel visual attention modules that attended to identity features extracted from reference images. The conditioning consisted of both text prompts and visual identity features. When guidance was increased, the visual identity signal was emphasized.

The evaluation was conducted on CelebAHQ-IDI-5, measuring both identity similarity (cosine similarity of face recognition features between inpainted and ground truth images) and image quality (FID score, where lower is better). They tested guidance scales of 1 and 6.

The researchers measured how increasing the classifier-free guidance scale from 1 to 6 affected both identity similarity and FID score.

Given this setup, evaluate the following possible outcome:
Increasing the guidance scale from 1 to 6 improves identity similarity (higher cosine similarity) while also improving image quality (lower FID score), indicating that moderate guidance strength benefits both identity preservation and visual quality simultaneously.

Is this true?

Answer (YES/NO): NO